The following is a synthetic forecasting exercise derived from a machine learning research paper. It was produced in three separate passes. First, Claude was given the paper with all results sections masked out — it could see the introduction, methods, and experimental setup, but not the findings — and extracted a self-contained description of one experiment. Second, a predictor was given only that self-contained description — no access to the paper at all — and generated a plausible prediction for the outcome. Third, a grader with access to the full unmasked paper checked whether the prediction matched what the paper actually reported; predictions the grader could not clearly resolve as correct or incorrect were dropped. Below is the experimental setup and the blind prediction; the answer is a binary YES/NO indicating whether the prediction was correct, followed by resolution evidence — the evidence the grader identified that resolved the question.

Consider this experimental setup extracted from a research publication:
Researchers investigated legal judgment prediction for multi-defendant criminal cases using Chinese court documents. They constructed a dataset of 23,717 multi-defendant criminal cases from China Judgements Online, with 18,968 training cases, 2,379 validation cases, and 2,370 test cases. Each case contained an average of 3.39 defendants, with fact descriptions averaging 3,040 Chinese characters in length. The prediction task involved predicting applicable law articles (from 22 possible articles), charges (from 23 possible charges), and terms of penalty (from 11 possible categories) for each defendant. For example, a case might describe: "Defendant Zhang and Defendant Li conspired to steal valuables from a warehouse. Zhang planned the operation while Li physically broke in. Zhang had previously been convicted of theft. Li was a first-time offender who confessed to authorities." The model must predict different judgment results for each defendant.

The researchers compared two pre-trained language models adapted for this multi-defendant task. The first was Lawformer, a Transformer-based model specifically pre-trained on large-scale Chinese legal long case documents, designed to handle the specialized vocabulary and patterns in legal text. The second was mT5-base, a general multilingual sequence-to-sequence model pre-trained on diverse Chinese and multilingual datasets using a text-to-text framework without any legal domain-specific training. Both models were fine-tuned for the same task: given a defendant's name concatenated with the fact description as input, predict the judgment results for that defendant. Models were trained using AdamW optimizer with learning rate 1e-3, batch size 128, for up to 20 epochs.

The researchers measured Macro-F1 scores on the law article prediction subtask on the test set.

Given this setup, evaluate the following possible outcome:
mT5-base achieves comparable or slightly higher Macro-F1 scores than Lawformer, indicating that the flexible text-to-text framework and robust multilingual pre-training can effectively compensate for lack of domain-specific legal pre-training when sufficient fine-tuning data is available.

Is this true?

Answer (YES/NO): NO